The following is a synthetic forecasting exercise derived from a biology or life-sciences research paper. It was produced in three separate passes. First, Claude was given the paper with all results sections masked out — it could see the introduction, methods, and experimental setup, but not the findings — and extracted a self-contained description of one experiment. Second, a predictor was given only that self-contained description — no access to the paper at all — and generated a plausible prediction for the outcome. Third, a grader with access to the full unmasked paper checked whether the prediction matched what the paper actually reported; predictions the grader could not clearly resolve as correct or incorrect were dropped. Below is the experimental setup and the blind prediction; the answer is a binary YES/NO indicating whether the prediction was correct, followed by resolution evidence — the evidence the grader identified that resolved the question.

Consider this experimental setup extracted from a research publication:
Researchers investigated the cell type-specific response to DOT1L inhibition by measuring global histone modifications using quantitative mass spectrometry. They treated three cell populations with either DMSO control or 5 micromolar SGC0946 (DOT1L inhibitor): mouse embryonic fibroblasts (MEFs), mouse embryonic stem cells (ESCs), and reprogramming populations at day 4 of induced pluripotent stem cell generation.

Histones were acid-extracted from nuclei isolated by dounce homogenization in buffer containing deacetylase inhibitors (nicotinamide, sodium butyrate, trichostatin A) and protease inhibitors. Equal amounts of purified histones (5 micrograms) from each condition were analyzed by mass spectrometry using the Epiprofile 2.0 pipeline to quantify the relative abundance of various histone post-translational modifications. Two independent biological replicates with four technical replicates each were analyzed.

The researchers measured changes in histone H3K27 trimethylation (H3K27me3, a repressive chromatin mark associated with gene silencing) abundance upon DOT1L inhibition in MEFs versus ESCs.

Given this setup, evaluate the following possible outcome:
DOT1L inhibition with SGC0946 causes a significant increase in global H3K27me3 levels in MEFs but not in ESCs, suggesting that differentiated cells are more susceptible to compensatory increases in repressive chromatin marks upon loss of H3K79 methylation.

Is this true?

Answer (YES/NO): YES